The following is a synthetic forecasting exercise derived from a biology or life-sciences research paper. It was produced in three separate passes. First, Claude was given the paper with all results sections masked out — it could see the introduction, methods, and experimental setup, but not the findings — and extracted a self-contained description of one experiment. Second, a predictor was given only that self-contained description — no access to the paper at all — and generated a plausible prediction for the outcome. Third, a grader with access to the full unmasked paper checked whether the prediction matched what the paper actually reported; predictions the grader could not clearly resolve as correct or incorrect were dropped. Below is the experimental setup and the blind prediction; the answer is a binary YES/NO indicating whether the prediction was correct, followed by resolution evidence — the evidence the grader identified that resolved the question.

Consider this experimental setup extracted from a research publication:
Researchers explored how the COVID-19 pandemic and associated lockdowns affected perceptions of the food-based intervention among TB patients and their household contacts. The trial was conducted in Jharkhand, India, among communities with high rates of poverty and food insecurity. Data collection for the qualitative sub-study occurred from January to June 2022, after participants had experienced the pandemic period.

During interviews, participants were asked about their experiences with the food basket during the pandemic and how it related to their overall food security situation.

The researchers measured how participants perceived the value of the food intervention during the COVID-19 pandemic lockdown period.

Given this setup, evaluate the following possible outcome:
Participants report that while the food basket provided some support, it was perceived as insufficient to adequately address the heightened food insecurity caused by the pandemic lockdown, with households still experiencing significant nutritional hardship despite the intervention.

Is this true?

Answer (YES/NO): NO